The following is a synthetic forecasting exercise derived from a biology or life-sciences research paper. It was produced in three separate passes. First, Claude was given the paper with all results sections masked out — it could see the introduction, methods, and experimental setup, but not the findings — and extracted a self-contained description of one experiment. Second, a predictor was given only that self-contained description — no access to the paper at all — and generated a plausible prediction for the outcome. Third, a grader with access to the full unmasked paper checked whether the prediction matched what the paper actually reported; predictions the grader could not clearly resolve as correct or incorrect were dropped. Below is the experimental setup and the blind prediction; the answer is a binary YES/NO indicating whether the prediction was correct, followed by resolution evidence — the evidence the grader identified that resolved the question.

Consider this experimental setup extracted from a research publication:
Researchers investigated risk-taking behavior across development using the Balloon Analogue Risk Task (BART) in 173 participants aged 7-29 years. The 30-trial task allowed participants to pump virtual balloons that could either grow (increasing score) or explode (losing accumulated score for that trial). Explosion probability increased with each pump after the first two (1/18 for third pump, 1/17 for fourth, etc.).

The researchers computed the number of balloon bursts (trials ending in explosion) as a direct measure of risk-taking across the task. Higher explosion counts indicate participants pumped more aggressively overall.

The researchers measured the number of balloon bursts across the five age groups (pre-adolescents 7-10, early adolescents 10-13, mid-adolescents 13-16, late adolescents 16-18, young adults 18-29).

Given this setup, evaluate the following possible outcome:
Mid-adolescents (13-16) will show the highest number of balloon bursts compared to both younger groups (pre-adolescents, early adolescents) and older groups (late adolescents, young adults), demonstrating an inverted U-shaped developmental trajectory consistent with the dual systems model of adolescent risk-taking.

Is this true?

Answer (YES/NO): NO